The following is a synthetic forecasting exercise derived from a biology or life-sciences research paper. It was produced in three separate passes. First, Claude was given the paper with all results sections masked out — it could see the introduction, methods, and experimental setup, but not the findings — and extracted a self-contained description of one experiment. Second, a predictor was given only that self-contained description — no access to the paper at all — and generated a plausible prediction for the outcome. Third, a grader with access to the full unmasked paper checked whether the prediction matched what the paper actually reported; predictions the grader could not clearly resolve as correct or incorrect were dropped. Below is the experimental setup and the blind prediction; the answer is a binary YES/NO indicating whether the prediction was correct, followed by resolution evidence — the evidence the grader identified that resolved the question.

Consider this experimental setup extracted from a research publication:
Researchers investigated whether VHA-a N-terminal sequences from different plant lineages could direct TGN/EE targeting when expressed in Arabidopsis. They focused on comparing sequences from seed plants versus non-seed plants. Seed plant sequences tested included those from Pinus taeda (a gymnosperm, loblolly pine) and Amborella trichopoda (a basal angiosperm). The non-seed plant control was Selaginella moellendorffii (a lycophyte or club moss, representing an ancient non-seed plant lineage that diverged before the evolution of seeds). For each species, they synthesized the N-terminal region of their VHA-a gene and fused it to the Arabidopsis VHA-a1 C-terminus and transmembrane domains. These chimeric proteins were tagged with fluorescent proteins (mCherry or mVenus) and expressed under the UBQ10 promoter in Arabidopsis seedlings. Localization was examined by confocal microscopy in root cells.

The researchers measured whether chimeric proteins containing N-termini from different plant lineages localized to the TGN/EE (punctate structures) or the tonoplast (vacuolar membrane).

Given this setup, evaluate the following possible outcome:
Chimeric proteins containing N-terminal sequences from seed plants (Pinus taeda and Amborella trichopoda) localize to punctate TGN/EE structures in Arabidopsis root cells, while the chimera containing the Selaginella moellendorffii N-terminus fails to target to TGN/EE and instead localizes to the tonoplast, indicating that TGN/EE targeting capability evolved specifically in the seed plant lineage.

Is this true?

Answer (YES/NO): YES